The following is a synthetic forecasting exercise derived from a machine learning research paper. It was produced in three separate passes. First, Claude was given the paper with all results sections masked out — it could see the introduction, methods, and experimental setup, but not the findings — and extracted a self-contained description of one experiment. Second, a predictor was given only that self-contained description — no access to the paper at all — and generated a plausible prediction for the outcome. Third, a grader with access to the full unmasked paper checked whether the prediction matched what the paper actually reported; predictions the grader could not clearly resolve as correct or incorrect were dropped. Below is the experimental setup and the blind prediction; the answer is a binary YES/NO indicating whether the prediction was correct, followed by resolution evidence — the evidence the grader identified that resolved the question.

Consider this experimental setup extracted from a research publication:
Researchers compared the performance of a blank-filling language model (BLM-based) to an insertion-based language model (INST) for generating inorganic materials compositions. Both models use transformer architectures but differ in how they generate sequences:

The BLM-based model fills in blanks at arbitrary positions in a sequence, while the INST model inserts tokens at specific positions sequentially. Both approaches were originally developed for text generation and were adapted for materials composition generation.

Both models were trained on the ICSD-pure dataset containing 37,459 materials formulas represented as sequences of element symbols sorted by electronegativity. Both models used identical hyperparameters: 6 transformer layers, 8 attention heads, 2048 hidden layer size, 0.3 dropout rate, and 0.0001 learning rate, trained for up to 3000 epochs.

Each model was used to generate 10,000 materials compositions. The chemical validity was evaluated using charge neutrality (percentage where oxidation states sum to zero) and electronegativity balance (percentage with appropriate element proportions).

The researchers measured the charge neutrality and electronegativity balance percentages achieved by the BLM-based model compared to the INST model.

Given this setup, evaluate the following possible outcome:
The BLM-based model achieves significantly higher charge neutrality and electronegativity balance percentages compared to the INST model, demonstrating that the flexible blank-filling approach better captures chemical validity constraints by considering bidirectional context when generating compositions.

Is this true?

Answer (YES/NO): NO